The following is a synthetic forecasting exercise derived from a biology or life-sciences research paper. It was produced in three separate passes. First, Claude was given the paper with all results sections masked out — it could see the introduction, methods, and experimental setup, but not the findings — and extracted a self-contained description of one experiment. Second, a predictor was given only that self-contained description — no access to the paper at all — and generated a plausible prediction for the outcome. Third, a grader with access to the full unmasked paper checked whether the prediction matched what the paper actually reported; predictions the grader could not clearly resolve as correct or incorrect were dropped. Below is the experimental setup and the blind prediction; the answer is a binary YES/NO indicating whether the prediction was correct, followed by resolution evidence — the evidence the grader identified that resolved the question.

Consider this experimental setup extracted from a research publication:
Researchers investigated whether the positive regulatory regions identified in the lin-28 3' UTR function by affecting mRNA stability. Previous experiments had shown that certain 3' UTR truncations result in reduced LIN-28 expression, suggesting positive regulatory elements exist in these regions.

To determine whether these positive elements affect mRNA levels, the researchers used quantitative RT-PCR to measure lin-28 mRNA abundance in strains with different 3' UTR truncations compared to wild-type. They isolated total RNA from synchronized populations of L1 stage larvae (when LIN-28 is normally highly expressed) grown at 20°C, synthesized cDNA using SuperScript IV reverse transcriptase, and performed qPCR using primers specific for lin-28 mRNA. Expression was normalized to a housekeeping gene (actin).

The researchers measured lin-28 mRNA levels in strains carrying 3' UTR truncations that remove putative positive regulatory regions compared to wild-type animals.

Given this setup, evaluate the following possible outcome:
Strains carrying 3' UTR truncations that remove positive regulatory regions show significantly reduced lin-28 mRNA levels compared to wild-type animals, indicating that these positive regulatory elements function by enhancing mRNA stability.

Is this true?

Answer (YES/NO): YES